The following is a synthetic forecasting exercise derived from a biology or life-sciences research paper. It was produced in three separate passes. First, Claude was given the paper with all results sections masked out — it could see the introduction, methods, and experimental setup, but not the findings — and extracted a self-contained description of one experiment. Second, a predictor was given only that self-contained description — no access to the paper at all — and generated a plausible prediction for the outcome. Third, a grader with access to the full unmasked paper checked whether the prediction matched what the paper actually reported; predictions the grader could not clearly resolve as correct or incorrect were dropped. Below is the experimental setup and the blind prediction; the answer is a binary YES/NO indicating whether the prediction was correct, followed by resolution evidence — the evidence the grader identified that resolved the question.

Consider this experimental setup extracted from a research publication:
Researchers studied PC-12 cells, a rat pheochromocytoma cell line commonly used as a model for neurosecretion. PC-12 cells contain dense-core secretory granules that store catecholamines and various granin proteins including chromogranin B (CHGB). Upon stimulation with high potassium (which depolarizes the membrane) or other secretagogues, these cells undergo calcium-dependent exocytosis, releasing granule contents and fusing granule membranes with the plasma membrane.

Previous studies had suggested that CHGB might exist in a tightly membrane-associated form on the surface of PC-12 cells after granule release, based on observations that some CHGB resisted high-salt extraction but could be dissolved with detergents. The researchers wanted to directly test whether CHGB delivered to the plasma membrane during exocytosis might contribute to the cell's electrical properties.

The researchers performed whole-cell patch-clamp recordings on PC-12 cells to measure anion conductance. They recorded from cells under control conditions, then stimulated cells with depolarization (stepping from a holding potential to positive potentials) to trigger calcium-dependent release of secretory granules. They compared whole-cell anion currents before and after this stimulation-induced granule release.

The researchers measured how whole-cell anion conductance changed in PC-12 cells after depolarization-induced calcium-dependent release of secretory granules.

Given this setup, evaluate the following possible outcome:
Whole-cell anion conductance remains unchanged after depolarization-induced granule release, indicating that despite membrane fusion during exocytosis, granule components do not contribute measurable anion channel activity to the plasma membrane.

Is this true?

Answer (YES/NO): NO